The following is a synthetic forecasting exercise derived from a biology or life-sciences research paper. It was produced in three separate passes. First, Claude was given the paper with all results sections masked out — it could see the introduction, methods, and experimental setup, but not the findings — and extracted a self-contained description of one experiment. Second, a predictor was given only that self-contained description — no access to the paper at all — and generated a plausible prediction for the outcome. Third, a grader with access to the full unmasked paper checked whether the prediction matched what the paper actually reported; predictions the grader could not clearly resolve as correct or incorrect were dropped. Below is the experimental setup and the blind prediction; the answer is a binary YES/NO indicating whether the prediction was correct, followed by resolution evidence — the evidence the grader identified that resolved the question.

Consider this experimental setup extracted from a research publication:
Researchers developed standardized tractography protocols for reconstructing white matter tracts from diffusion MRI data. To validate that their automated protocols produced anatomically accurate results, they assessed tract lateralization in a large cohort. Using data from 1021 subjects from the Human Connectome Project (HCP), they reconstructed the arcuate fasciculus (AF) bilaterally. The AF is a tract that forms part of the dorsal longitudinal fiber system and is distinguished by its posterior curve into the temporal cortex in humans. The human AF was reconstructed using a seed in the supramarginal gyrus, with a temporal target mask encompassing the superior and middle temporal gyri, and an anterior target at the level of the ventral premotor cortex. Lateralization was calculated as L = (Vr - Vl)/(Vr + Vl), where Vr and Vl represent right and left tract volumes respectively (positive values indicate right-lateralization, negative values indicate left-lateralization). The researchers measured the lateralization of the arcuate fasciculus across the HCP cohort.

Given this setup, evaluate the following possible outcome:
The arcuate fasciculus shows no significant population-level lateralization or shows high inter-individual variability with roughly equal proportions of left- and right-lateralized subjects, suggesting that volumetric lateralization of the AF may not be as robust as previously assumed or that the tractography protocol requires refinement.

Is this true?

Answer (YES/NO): NO